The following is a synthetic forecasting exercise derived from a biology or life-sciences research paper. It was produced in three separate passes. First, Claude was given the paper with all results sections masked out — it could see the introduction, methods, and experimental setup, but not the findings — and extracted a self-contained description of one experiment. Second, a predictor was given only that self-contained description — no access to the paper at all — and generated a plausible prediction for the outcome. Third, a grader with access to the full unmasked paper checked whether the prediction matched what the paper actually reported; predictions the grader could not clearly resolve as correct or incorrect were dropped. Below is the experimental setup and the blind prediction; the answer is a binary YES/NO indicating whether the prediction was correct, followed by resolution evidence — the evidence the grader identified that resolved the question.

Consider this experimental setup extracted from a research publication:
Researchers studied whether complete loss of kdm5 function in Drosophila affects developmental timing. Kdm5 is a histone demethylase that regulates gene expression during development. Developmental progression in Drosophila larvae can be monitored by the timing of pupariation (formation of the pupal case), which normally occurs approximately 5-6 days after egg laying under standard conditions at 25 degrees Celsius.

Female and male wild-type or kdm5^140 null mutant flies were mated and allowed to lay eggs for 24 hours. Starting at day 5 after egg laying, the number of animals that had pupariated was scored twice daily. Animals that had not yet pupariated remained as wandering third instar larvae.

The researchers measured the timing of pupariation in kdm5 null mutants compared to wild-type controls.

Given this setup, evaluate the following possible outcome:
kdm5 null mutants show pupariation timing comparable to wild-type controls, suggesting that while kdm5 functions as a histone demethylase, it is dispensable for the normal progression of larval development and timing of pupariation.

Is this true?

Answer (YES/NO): NO